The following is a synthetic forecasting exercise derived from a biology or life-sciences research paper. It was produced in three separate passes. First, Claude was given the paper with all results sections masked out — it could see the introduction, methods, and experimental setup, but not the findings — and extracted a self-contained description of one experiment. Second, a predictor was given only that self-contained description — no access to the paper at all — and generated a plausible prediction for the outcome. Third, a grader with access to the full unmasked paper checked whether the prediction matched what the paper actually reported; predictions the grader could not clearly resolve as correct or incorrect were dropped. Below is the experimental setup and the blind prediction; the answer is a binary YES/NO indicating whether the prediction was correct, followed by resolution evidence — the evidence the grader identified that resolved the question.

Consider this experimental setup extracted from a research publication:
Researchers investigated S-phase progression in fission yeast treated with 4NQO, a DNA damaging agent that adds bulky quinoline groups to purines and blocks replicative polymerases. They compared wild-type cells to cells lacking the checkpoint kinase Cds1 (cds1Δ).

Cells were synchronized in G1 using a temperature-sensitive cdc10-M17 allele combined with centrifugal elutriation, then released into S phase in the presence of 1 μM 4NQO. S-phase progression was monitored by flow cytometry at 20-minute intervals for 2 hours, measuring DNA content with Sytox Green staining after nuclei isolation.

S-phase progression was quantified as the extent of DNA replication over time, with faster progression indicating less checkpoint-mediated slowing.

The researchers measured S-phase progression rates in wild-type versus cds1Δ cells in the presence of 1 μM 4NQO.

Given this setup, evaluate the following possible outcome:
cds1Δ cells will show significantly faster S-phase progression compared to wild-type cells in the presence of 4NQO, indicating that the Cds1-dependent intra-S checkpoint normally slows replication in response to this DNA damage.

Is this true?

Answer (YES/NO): YES